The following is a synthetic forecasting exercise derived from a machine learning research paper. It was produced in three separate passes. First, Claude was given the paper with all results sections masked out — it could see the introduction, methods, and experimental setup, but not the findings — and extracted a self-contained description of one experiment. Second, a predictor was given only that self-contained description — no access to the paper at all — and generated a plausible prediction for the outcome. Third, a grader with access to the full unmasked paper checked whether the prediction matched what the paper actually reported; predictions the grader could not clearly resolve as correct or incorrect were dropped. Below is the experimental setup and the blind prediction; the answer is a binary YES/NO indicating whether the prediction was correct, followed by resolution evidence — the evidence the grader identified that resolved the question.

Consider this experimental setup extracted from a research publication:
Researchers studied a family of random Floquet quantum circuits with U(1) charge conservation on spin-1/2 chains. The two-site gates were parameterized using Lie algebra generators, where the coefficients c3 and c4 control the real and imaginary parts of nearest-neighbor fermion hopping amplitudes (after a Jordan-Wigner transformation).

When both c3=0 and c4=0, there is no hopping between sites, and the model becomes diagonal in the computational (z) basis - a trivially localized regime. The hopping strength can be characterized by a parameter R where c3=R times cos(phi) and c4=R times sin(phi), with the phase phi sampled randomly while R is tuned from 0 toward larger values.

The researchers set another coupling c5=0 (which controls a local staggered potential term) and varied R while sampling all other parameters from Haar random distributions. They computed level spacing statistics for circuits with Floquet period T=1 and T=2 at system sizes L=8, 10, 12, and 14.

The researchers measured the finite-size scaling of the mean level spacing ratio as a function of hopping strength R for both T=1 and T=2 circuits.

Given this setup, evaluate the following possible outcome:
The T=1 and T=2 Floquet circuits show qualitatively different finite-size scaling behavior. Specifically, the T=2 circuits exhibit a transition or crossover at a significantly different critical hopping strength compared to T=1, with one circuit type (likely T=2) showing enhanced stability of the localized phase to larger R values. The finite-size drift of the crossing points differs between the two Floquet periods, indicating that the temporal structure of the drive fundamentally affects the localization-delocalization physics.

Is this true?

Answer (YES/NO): NO